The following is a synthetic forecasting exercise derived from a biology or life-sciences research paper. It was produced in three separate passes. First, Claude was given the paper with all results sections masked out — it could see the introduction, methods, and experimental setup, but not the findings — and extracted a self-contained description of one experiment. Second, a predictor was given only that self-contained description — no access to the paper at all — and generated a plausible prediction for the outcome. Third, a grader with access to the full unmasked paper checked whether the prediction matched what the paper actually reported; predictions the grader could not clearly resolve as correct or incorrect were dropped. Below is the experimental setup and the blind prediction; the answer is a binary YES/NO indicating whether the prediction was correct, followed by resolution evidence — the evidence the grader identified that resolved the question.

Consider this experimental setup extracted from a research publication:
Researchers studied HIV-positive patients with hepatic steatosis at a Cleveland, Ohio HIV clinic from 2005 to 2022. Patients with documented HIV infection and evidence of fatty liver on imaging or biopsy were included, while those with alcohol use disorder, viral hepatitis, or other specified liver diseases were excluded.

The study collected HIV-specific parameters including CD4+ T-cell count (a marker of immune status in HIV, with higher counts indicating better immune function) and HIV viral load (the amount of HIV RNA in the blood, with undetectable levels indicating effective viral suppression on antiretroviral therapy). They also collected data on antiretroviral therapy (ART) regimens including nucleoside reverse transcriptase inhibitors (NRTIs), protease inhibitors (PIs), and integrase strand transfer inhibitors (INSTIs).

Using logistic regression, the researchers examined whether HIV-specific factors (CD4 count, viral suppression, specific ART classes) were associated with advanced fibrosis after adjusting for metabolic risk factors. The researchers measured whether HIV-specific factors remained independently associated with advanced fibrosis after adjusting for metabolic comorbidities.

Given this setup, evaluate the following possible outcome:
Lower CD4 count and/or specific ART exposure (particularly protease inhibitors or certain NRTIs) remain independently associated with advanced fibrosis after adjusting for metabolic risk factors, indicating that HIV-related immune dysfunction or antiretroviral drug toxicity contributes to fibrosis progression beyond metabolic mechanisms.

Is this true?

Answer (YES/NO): NO